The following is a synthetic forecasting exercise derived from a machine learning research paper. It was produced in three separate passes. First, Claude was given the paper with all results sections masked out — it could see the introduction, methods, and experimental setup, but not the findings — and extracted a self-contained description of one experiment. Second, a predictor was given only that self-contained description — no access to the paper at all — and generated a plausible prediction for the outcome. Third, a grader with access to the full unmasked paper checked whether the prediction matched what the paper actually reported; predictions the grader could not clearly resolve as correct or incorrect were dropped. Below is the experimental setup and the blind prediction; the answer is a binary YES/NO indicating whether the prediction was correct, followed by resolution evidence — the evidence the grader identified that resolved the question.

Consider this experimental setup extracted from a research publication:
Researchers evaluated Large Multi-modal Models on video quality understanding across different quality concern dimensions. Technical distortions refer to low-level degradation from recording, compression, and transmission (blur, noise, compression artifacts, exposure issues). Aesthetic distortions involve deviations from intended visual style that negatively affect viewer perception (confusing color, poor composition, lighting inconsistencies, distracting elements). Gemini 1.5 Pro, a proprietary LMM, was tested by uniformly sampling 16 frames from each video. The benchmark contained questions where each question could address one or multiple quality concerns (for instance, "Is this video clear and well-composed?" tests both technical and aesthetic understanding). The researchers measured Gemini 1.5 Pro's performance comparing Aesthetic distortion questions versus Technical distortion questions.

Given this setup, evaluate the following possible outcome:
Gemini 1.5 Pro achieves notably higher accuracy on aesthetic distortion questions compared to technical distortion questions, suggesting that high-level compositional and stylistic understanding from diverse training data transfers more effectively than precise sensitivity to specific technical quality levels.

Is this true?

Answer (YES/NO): YES